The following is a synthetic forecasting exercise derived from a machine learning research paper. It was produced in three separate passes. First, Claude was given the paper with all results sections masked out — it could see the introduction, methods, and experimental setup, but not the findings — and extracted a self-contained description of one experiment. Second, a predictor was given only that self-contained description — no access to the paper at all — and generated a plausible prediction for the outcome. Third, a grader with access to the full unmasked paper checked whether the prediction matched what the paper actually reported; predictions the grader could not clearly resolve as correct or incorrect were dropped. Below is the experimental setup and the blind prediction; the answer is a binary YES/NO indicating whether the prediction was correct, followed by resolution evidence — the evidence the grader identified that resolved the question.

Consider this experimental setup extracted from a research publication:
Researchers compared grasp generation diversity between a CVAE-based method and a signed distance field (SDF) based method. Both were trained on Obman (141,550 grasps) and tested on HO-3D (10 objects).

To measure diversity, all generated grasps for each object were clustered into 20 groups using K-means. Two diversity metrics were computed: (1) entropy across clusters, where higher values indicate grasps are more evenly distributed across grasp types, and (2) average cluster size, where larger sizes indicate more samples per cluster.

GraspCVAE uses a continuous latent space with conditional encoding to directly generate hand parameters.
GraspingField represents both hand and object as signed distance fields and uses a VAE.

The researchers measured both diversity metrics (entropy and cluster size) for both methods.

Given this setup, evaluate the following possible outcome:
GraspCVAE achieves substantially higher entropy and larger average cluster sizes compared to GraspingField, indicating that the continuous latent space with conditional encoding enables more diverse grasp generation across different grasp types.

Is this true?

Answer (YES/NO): NO